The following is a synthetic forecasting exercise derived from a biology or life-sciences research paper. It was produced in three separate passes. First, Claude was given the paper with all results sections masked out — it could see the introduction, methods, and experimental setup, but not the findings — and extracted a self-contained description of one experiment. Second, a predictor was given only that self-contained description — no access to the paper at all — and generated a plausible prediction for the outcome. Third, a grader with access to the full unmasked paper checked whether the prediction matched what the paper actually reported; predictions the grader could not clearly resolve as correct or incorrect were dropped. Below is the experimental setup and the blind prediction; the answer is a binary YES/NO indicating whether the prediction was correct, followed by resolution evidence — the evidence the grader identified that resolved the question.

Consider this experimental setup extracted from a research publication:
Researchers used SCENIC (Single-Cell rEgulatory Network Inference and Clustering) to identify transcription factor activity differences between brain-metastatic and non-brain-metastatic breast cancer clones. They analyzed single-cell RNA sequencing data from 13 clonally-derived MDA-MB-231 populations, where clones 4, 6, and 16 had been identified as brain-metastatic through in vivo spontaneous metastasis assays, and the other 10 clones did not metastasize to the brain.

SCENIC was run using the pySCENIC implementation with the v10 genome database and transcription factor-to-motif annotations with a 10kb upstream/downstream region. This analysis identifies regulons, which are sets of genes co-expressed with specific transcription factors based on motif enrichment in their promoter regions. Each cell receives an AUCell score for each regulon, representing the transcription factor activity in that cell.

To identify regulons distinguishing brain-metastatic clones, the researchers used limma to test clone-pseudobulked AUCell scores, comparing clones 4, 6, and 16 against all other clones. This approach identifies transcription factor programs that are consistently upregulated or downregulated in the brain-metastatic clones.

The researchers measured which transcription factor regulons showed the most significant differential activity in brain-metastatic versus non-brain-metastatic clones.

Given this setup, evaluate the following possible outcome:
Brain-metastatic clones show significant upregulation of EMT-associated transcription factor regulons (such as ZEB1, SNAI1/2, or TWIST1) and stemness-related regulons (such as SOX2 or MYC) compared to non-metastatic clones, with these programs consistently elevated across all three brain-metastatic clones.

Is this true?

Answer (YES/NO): NO